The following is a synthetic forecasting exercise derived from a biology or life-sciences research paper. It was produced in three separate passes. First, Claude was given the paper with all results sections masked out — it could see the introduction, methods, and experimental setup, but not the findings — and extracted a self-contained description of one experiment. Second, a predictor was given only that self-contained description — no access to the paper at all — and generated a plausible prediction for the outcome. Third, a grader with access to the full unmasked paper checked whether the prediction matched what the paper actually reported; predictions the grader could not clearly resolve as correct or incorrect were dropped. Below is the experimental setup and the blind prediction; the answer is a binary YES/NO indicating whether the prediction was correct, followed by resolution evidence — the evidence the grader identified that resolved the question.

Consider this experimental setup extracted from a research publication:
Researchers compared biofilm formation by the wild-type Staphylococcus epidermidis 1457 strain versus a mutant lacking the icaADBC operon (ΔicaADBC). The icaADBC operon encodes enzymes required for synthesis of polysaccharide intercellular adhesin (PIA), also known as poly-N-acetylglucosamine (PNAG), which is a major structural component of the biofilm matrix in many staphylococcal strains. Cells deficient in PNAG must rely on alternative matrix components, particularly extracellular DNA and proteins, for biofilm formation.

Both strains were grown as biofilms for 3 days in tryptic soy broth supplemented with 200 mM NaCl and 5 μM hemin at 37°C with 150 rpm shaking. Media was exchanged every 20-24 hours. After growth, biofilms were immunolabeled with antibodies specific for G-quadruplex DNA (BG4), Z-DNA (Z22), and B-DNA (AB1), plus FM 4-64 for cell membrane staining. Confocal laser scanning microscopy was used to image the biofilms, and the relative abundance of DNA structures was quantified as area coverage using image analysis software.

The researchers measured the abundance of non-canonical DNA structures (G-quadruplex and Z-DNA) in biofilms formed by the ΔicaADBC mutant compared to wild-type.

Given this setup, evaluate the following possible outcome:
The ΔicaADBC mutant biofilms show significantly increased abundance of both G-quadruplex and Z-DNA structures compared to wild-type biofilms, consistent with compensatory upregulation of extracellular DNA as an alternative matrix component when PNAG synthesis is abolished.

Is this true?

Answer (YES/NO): NO